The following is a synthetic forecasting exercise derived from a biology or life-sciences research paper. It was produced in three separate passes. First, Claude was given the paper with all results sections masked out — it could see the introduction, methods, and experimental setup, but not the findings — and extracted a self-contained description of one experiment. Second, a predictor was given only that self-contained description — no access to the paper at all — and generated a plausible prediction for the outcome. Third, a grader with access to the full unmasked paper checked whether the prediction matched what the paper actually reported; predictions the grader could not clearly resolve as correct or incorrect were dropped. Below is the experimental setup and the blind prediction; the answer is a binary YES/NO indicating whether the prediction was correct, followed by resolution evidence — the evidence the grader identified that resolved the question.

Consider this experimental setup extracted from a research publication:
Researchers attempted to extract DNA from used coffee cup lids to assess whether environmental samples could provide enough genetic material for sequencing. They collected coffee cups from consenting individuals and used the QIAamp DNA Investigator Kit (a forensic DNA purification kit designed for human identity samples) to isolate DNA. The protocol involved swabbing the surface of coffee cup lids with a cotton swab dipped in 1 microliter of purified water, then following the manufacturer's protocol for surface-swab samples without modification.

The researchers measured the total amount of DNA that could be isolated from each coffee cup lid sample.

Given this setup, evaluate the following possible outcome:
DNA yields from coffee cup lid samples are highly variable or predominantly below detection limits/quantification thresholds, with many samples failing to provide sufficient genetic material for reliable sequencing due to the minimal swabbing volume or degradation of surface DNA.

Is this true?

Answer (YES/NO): NO